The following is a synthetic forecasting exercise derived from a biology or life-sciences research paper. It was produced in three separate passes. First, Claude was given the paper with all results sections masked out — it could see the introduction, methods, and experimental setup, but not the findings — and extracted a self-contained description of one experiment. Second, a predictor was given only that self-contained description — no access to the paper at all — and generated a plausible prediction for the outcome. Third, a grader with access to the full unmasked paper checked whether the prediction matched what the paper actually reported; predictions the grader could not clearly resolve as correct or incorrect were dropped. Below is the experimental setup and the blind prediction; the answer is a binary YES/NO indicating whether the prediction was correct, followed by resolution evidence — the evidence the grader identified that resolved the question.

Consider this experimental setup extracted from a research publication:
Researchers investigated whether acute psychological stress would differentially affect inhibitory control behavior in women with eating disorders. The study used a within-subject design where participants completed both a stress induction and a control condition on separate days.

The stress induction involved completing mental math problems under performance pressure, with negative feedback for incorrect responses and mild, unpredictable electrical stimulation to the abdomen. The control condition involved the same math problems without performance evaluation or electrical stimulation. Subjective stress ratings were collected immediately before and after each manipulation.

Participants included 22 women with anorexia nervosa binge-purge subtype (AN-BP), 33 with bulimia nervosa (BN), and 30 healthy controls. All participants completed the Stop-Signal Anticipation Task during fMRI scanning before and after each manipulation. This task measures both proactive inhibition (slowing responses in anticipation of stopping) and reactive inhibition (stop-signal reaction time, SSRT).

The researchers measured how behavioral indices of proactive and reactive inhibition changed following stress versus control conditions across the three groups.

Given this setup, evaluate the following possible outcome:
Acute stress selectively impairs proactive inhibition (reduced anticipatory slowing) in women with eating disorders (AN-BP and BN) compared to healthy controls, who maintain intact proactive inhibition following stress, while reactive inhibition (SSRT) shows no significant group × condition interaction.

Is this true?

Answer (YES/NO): NO